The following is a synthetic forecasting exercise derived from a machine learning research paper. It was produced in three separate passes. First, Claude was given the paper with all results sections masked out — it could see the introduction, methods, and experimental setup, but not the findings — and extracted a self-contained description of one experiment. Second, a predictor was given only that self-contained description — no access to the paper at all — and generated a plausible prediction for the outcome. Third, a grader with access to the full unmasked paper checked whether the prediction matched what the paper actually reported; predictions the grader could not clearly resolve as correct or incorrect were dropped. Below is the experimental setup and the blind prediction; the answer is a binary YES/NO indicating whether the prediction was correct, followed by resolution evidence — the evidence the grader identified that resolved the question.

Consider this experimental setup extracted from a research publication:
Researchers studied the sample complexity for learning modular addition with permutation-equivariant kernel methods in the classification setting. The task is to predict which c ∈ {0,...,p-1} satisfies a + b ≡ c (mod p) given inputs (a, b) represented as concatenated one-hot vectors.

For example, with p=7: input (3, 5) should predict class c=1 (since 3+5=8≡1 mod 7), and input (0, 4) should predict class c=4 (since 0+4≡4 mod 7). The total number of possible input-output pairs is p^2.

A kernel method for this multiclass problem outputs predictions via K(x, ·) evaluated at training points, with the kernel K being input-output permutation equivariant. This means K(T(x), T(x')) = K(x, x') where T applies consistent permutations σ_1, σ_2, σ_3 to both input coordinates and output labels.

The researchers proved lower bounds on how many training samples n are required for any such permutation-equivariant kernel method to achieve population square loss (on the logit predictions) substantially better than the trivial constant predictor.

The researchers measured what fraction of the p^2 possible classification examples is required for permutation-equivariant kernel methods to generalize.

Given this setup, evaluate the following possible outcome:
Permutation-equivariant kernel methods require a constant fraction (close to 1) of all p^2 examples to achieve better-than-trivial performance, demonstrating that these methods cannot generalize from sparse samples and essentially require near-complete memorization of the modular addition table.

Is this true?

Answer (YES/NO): NO